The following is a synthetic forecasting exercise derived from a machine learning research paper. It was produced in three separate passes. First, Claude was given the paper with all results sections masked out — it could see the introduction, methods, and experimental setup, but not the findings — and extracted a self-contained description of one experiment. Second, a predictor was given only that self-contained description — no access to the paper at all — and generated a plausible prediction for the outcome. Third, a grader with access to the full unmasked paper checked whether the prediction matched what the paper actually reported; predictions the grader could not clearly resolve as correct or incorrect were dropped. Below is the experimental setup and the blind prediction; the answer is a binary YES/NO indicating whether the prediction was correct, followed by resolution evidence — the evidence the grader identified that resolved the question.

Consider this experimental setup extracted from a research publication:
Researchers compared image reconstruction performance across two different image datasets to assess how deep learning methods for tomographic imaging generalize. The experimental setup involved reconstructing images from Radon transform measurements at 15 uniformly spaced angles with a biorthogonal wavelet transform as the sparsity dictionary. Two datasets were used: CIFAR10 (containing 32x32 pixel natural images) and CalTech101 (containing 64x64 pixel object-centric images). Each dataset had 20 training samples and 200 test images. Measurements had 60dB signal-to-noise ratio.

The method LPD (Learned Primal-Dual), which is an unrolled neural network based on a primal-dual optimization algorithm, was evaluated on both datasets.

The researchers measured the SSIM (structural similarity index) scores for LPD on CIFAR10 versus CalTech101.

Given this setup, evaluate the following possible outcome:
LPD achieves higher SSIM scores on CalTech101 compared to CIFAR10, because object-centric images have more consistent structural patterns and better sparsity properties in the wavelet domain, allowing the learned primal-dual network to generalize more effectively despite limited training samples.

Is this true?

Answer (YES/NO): NO